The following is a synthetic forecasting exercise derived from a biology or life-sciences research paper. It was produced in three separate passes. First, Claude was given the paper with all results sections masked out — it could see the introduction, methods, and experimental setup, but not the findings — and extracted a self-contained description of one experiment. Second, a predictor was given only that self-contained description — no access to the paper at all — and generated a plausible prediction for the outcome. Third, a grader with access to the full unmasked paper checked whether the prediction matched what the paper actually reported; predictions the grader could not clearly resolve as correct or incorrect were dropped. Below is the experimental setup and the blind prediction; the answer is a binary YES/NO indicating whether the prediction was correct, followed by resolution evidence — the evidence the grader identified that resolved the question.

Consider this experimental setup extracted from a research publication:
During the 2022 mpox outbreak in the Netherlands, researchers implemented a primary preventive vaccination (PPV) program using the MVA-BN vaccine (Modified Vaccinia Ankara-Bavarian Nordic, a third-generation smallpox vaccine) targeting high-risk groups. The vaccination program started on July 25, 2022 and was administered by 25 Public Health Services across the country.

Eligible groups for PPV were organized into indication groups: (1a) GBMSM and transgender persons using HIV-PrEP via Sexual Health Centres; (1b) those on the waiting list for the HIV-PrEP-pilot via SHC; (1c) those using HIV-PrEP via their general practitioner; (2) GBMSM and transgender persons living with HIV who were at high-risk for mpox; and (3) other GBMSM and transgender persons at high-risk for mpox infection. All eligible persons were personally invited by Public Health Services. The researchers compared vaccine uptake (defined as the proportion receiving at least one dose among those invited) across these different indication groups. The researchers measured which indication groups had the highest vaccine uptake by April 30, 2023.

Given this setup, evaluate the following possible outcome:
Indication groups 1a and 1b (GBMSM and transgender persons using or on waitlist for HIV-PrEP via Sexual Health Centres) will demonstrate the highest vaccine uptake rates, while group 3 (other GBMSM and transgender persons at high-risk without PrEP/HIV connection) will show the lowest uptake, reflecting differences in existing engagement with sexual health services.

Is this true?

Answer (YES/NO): NO